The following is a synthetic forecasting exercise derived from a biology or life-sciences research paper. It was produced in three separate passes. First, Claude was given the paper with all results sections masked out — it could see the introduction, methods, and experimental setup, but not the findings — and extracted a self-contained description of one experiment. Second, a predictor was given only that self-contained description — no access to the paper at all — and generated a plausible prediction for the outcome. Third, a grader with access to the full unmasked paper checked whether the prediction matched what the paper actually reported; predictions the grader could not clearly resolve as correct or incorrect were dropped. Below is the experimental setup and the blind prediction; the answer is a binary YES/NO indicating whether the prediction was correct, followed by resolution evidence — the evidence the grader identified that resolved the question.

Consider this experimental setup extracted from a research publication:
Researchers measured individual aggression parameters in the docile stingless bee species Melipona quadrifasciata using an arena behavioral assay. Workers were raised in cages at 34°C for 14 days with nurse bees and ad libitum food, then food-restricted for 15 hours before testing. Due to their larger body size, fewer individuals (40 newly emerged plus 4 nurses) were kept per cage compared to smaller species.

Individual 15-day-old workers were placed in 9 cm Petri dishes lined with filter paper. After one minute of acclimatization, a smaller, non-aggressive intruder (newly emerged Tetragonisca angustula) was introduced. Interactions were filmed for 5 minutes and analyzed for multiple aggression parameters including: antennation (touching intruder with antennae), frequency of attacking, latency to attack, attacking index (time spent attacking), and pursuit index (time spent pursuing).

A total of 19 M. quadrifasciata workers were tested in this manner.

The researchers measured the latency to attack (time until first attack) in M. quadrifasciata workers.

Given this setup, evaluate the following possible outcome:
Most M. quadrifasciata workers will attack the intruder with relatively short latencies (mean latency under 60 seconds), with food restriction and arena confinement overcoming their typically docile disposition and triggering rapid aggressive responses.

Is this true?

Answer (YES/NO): NO